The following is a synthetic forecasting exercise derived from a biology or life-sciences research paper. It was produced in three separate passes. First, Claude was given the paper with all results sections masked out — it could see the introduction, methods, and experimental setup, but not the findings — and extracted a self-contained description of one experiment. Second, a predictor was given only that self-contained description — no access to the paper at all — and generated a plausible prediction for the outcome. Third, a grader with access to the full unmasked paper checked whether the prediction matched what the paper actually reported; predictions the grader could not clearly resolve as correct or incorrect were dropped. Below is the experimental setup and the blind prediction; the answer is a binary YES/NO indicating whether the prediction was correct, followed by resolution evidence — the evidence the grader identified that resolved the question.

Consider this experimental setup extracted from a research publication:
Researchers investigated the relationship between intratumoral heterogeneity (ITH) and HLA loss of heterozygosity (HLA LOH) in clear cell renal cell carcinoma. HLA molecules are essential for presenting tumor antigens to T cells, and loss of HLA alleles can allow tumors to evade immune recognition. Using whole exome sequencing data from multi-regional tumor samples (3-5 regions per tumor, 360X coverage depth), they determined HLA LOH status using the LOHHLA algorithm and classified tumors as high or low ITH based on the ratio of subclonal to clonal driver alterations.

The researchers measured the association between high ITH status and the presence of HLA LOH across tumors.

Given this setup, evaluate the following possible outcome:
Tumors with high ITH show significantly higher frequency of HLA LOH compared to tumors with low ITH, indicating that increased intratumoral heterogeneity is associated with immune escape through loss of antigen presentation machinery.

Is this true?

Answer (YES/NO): YES